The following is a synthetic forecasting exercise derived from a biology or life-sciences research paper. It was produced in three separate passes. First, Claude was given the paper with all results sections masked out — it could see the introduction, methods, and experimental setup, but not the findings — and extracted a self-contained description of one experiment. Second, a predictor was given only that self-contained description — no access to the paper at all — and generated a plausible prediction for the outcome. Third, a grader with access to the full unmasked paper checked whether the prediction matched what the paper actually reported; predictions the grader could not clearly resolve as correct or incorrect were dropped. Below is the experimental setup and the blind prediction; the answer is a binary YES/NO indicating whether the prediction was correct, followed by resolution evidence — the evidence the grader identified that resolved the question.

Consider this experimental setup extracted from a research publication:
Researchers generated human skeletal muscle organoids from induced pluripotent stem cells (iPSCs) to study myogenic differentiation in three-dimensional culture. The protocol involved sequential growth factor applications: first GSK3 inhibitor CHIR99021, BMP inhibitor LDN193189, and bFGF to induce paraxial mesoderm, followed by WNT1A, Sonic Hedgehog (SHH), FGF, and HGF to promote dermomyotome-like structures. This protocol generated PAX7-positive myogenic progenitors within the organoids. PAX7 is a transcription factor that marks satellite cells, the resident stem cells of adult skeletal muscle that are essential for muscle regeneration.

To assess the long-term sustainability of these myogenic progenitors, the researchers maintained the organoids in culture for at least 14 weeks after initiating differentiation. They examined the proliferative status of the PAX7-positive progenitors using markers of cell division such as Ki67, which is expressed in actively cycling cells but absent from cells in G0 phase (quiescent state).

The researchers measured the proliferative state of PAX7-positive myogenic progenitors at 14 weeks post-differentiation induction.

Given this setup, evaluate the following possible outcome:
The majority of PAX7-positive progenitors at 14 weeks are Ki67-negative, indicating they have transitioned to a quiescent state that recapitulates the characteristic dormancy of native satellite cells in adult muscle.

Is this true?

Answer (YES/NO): YES